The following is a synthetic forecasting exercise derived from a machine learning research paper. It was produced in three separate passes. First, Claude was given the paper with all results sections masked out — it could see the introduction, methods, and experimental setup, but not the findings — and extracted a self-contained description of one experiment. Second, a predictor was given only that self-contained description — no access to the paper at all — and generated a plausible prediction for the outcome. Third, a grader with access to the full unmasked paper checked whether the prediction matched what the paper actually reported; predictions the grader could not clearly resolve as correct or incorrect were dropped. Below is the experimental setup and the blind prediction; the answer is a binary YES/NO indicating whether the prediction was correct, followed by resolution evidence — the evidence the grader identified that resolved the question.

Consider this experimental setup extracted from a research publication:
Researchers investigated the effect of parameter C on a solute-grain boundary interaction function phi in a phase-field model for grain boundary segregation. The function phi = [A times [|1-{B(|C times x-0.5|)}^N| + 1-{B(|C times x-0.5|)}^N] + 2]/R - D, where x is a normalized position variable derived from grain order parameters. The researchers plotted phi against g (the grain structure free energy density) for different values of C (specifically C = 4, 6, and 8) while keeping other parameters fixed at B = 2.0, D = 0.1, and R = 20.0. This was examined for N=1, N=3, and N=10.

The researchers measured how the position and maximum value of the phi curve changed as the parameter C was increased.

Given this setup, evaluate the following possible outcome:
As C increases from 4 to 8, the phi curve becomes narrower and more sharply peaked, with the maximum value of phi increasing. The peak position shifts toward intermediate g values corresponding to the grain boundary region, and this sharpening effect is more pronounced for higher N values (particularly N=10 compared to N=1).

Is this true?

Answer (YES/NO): NO